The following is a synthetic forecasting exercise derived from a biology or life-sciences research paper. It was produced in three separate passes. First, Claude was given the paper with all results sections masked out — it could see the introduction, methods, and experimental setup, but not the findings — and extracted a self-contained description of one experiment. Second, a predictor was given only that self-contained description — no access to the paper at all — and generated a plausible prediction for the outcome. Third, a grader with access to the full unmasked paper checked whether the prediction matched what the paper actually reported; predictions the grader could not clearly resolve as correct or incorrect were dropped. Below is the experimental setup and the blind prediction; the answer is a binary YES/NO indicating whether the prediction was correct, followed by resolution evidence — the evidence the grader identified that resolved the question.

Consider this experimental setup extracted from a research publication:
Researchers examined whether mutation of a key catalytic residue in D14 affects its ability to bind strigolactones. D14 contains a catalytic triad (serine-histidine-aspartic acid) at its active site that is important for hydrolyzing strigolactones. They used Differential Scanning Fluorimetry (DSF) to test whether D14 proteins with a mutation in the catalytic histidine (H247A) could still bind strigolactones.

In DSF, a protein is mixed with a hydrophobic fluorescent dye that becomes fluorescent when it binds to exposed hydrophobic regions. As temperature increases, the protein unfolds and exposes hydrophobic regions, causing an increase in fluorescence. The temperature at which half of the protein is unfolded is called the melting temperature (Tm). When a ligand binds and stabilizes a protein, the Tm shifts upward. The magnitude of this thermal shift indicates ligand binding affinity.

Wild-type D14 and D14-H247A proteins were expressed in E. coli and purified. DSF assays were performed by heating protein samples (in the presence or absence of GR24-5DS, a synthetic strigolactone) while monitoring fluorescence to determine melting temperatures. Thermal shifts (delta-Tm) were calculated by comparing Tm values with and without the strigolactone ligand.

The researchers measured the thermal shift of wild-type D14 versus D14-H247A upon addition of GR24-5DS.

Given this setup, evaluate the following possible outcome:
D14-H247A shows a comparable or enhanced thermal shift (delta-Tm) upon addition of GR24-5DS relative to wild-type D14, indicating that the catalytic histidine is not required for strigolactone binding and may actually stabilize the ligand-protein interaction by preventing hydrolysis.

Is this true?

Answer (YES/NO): NO